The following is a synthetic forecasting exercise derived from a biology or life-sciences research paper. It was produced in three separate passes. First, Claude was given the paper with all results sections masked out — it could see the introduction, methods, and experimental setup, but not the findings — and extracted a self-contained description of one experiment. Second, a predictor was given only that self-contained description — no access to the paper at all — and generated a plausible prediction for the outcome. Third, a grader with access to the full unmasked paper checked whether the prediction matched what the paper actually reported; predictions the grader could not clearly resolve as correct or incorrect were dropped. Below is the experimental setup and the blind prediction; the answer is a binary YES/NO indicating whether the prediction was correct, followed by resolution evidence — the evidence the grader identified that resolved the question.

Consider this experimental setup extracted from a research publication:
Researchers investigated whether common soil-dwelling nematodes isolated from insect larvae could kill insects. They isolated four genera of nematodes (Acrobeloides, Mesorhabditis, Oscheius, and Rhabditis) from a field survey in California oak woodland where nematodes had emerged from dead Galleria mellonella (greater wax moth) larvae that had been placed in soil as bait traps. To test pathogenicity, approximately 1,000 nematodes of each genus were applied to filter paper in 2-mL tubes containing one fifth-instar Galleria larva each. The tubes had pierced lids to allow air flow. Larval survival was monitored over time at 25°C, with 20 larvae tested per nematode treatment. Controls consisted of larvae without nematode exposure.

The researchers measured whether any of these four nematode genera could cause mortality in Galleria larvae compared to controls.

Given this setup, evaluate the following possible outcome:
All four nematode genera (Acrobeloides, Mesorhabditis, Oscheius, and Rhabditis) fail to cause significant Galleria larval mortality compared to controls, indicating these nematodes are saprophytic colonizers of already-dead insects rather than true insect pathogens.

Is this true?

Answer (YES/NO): YES